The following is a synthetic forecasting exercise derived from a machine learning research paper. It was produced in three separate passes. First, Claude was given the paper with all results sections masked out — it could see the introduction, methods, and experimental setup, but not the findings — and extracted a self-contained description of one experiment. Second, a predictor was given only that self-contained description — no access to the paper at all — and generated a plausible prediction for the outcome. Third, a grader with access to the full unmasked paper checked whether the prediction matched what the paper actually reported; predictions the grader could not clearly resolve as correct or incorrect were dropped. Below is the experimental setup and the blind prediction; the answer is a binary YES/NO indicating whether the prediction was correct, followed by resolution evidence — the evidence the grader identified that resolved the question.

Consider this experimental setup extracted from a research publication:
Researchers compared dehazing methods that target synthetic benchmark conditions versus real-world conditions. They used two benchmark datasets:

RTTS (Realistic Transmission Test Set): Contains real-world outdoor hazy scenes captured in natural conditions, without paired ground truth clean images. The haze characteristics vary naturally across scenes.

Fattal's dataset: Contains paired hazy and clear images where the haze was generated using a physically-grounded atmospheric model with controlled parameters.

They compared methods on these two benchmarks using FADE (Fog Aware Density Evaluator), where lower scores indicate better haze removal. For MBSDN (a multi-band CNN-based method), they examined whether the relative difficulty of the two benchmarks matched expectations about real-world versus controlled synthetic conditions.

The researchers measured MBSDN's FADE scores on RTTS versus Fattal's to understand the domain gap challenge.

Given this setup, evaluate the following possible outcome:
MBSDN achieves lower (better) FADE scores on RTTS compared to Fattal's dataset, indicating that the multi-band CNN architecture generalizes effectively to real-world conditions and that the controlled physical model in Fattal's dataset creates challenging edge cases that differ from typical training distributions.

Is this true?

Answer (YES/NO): NO